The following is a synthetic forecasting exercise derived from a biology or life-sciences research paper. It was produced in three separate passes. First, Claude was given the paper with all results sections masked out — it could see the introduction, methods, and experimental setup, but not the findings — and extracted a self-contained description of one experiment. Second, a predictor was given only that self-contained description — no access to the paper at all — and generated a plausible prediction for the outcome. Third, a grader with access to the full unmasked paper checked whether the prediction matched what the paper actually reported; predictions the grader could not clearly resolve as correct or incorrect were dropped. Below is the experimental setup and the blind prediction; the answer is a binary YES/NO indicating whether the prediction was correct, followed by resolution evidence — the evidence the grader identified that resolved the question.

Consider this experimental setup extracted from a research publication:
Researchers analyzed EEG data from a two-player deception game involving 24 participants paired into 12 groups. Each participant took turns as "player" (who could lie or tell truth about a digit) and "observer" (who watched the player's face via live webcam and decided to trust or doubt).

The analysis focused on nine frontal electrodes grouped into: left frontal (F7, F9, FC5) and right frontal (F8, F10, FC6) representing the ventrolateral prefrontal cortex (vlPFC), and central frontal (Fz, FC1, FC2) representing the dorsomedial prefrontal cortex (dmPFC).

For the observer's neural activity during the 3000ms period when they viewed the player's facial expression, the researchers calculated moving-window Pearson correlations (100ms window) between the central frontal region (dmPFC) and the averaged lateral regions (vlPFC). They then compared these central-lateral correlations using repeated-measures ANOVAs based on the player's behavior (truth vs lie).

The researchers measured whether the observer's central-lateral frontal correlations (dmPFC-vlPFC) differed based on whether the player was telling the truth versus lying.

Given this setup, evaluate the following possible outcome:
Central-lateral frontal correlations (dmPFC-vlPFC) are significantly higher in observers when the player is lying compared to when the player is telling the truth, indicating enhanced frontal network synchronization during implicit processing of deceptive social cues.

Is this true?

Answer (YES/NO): NO